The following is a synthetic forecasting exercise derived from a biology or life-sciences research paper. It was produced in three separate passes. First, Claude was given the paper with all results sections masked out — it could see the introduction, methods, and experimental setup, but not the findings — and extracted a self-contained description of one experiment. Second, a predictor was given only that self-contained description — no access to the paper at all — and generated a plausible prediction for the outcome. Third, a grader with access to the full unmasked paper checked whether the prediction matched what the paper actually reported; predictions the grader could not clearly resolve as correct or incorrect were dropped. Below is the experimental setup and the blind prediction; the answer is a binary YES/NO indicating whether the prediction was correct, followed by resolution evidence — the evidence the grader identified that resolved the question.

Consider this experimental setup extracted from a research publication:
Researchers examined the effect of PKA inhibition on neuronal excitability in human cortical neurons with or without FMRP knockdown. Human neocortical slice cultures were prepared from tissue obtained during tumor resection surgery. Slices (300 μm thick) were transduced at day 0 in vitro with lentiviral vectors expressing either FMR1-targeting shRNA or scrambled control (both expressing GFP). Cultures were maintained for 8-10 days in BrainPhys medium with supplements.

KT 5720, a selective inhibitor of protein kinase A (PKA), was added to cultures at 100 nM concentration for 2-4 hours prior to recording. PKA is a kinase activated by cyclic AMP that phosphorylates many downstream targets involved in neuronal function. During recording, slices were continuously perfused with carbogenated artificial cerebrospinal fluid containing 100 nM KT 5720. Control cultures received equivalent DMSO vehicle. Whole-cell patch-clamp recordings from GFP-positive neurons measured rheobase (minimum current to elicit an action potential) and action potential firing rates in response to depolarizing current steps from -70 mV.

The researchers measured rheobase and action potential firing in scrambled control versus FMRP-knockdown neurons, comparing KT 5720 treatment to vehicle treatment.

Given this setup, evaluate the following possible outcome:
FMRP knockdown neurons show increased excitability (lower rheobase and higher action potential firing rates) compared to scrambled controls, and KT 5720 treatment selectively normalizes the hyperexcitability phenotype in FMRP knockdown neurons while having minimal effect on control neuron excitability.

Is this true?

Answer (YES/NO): NO